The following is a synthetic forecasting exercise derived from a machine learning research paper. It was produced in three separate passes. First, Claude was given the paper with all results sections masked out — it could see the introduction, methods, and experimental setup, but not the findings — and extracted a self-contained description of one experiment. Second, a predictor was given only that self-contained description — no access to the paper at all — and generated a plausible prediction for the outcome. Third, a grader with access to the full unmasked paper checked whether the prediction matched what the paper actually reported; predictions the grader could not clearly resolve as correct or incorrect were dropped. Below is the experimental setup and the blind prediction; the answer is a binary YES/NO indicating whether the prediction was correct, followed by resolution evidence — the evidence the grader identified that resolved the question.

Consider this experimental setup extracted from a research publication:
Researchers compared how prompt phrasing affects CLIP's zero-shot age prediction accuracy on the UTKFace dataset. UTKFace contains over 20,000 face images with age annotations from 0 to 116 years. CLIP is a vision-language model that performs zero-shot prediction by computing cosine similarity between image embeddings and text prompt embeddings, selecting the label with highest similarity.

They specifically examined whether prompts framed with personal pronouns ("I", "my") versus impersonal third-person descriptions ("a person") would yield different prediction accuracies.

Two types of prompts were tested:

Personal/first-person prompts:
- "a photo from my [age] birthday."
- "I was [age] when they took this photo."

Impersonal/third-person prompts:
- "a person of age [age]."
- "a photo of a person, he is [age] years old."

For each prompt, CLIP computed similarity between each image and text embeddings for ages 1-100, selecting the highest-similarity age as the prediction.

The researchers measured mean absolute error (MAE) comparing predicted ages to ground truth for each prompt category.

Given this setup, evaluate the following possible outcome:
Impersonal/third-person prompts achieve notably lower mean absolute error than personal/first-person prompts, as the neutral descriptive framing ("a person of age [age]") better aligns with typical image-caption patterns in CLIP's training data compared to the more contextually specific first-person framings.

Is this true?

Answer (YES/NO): YES